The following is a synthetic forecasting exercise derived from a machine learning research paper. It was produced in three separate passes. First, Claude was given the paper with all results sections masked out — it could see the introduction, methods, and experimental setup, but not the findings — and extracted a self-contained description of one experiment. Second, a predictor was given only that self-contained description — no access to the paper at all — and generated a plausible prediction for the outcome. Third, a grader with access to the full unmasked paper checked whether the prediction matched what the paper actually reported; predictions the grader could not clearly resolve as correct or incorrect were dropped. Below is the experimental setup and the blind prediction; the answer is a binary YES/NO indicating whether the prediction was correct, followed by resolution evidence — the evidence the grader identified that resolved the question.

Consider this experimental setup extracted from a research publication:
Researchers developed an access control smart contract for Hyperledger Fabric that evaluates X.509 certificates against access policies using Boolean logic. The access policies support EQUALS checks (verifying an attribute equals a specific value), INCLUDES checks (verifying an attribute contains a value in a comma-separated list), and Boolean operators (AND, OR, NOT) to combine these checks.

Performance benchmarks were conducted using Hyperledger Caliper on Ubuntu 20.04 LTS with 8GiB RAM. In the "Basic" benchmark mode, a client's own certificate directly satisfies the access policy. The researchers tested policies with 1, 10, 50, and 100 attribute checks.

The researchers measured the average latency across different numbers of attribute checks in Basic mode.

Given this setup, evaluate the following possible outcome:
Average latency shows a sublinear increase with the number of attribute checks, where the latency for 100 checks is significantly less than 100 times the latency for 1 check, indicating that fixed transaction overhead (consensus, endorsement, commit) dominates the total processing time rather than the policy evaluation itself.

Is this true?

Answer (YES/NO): NO